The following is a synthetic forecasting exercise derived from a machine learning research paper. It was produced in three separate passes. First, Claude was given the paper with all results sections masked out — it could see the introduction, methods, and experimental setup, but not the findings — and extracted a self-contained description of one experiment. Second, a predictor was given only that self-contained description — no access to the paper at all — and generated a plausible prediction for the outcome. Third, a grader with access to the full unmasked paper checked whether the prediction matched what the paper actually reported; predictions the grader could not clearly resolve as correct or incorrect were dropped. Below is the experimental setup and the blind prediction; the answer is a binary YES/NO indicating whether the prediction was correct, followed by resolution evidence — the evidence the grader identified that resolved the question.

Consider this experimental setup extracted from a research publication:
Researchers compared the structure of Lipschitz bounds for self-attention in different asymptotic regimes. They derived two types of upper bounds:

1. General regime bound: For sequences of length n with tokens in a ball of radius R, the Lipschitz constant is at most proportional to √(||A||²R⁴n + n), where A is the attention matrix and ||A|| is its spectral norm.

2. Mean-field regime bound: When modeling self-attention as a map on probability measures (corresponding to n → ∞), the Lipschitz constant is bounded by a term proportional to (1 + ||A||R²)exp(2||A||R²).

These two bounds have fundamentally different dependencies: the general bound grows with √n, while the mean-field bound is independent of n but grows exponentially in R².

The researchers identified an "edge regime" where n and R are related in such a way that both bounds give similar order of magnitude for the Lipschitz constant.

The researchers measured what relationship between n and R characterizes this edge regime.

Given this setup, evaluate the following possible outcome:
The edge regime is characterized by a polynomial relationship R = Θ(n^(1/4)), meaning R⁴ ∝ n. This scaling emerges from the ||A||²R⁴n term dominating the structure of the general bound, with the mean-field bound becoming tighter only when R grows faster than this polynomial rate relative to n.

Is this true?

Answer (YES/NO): NO